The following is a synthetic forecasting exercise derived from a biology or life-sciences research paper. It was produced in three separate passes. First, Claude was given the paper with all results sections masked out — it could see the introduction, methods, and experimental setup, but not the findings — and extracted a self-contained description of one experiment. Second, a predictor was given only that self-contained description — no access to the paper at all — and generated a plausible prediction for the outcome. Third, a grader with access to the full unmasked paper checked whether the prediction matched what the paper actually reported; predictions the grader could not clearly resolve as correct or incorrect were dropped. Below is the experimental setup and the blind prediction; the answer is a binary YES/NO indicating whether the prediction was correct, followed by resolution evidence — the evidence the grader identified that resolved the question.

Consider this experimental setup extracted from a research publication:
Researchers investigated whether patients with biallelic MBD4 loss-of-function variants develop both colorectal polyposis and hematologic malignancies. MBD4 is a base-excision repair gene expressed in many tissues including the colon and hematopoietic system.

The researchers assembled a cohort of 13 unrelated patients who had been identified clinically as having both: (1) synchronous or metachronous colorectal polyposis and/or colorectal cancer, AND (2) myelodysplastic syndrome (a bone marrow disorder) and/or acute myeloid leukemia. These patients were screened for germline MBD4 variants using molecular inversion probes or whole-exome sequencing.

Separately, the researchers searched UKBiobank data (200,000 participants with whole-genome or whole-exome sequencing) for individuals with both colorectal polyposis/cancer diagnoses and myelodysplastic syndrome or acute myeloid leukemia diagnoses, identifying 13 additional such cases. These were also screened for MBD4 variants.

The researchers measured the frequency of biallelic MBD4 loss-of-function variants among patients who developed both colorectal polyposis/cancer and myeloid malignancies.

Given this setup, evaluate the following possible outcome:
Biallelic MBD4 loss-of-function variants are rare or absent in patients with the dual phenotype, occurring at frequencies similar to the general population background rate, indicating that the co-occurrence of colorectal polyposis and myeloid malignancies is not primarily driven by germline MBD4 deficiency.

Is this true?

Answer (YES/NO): YES